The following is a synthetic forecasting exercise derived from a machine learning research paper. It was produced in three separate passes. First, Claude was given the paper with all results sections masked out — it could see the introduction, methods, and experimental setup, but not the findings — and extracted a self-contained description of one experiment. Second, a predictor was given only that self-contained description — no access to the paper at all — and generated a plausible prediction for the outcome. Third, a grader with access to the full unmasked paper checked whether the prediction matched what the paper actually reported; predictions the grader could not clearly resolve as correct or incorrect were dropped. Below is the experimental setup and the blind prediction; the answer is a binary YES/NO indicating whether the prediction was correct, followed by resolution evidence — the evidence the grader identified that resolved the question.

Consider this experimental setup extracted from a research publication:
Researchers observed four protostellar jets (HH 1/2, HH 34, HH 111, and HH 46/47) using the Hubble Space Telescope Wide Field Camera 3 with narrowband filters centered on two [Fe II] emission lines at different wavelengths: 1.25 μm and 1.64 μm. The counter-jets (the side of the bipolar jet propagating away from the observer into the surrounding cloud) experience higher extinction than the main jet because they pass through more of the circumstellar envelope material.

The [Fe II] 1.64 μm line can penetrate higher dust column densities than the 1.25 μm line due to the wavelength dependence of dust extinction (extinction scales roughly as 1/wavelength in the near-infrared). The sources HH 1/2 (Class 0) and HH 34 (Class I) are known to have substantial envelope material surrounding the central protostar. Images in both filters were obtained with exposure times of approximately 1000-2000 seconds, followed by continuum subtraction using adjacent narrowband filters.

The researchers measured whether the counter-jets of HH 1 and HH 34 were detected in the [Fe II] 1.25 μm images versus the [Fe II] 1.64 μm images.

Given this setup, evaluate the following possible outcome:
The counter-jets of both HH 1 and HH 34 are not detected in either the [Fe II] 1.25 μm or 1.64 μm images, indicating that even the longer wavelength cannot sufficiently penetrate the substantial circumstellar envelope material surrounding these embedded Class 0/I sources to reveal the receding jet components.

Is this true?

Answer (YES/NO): NO